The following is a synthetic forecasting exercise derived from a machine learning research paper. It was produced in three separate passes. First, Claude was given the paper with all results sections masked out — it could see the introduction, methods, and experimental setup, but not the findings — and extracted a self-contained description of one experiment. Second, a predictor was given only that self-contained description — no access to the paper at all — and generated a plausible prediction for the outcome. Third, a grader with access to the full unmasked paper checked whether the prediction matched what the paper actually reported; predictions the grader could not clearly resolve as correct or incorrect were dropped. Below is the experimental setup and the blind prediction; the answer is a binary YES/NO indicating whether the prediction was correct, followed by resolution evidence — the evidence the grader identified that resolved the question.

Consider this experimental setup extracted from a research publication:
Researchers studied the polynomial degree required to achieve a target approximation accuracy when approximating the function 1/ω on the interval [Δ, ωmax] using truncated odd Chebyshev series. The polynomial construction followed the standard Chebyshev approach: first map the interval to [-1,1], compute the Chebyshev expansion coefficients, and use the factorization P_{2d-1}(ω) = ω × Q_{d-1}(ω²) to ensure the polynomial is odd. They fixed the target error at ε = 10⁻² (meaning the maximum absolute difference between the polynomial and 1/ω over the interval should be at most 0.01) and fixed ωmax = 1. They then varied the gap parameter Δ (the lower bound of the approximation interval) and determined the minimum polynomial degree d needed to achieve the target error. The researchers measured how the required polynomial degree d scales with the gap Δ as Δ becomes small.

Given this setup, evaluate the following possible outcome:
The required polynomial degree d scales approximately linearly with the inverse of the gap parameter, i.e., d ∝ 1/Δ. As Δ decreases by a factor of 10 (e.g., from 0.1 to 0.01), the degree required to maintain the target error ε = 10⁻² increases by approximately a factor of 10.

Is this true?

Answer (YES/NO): YES